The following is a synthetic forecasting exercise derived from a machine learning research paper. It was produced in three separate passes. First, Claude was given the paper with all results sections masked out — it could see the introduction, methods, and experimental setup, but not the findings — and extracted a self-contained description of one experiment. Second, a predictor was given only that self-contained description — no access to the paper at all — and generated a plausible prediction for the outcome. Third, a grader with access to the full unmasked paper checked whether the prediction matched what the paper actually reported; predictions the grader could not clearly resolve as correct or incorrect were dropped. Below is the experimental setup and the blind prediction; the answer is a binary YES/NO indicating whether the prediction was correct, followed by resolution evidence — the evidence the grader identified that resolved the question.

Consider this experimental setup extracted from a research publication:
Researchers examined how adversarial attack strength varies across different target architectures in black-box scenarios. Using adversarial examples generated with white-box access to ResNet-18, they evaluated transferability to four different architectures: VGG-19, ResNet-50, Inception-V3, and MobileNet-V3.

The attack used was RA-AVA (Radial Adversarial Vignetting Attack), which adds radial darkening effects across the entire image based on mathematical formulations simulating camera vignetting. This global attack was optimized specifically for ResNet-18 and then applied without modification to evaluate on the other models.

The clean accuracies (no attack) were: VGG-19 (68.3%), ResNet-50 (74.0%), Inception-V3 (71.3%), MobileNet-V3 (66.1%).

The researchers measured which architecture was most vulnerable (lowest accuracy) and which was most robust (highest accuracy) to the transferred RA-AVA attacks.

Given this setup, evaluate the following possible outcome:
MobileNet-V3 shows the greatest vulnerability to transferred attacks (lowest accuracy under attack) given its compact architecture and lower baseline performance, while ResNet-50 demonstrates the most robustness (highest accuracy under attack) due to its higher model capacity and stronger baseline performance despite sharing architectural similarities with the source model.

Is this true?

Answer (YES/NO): NO